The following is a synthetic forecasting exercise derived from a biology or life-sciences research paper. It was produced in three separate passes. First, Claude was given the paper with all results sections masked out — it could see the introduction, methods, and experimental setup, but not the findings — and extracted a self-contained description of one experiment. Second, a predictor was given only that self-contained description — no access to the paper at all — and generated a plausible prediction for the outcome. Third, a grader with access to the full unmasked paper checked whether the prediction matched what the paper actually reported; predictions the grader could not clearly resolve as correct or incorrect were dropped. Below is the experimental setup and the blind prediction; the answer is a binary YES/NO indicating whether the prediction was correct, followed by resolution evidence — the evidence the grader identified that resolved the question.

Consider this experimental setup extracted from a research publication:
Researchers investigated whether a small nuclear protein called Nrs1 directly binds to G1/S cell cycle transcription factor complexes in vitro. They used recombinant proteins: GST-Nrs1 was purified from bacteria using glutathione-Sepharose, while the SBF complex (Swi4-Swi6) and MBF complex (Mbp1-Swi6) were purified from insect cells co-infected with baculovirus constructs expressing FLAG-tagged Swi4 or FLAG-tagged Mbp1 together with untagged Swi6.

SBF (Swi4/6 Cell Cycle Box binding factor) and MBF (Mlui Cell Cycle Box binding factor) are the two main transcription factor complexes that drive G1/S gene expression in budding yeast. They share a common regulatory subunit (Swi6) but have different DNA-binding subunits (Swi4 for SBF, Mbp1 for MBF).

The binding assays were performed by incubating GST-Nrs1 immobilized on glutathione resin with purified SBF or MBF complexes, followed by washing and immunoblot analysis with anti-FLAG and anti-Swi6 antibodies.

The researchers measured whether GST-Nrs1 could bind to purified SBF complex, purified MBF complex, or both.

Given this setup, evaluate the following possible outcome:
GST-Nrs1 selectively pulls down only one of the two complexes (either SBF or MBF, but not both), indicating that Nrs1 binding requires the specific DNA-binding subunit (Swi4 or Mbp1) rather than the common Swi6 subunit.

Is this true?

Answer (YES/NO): YES